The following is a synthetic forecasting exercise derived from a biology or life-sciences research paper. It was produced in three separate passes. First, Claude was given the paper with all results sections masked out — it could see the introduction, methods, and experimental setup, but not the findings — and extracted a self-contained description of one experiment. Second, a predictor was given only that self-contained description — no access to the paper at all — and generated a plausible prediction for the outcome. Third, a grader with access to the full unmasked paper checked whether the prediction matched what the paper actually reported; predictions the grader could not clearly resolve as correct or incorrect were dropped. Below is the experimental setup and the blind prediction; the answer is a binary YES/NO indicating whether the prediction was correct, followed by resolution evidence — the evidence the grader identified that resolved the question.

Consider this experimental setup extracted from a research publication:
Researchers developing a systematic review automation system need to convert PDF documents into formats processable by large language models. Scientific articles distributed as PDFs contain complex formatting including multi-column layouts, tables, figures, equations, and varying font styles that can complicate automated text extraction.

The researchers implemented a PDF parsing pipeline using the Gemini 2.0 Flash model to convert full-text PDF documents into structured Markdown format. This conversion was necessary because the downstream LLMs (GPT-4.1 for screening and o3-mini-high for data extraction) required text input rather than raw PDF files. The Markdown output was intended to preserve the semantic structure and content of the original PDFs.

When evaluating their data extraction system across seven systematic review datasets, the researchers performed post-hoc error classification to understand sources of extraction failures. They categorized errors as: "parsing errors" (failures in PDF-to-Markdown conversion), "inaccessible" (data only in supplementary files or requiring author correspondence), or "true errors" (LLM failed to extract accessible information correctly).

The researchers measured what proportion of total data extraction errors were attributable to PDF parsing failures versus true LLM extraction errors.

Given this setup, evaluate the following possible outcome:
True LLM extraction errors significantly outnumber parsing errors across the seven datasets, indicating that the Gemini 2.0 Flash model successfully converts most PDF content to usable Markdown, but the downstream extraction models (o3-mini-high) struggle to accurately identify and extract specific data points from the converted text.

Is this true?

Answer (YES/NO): NO